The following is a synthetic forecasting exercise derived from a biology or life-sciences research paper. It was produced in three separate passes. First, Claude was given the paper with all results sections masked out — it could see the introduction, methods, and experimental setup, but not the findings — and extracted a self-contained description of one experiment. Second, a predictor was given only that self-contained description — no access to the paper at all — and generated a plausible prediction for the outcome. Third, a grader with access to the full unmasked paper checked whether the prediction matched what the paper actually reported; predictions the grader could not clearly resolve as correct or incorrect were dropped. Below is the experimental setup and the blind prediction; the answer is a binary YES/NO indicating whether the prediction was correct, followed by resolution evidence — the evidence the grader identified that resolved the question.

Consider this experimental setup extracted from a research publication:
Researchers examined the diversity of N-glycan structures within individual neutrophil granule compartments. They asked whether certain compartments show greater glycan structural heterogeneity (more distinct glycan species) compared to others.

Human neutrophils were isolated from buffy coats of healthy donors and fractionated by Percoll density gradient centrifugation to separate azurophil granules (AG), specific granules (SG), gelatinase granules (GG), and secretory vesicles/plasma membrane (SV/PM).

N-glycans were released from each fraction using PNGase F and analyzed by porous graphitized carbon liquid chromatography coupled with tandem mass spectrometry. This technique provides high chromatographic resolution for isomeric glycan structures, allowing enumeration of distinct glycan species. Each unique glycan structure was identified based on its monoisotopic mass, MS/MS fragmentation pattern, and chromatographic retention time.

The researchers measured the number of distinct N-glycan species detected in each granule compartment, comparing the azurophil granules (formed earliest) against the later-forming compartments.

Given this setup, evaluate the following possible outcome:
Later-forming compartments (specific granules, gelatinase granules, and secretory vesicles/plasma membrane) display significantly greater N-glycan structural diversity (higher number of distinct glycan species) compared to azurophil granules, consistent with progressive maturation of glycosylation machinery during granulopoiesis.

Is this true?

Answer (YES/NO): YES